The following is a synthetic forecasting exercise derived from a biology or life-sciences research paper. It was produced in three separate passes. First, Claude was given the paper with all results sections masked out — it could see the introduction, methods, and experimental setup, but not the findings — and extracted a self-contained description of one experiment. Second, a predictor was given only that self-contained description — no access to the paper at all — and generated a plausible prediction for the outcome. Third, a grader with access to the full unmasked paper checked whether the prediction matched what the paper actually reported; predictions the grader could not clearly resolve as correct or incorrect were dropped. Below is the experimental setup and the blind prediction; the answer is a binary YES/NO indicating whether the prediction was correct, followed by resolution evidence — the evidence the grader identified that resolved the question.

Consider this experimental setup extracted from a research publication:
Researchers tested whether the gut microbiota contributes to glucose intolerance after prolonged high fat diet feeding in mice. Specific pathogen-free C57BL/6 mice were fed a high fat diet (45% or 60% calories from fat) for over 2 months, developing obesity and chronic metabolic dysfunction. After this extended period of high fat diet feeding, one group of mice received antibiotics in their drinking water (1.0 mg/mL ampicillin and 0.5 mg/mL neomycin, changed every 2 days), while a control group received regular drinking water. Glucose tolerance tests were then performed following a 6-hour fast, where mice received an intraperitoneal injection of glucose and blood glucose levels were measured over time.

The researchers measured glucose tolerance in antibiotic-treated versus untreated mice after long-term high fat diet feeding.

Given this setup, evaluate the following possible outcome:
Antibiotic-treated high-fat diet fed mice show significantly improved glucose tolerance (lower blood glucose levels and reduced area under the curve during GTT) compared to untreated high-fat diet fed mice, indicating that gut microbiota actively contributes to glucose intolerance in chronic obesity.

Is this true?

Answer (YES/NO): YES